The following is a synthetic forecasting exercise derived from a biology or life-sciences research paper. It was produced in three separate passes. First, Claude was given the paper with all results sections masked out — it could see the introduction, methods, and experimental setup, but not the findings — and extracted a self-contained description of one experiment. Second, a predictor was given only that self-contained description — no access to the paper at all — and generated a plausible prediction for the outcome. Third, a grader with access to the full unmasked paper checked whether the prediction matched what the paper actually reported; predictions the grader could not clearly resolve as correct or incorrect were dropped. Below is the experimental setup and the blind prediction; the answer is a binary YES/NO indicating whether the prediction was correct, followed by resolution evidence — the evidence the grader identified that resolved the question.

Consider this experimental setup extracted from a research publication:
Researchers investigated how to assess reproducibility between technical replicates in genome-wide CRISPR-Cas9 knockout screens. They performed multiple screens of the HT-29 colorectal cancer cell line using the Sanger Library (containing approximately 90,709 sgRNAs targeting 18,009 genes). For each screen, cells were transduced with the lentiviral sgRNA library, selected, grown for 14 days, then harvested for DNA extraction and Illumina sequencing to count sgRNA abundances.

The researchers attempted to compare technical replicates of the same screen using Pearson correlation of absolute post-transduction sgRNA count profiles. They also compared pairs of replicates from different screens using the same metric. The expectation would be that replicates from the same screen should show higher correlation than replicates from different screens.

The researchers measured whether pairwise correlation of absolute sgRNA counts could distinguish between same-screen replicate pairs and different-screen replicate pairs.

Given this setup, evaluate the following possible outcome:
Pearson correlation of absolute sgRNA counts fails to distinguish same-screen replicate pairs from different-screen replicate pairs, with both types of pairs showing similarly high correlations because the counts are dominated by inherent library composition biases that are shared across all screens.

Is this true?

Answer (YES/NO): YES